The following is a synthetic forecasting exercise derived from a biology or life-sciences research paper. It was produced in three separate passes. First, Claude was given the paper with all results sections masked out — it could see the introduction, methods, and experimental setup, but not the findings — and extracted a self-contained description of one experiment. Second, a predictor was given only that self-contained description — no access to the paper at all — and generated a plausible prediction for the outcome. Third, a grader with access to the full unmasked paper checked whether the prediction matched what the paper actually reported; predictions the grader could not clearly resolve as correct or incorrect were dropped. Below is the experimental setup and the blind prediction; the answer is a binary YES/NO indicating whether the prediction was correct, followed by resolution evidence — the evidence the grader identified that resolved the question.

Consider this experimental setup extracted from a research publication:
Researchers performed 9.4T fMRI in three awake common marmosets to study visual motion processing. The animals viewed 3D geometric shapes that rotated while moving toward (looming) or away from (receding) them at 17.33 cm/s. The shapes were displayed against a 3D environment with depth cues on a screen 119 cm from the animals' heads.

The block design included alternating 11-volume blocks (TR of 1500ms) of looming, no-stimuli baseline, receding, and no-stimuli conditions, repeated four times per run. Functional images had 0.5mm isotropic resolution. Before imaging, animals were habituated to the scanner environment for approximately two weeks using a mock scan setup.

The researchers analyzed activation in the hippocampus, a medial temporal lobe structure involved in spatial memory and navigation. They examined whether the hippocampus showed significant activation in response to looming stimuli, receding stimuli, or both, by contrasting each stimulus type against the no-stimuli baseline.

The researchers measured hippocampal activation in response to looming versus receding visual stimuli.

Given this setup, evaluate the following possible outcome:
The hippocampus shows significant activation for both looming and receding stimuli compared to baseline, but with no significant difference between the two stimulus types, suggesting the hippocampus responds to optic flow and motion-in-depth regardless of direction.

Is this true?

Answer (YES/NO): NO